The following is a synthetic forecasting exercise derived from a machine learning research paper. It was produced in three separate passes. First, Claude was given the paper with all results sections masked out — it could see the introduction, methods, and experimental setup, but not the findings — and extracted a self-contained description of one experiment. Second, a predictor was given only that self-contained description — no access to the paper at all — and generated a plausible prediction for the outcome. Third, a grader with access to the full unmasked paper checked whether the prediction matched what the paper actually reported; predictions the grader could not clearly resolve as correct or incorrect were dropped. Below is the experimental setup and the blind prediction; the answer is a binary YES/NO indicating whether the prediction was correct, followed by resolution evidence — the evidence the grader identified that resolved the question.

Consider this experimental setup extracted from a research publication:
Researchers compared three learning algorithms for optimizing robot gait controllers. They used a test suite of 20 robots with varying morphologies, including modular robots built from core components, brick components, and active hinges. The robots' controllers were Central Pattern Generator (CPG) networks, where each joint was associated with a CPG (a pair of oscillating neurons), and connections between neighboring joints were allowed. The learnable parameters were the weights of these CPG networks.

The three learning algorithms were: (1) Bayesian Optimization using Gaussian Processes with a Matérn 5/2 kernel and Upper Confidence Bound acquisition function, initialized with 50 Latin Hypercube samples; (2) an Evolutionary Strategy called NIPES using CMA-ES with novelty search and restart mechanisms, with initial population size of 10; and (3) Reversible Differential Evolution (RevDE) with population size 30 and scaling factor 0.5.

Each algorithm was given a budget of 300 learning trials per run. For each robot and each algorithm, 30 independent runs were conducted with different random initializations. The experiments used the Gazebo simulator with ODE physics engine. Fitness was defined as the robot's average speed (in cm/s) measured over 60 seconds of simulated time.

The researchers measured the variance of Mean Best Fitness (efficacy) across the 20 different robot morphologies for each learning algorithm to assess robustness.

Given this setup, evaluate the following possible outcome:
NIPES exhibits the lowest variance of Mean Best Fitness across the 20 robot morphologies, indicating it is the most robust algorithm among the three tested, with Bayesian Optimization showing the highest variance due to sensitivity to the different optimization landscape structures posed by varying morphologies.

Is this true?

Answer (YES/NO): NO